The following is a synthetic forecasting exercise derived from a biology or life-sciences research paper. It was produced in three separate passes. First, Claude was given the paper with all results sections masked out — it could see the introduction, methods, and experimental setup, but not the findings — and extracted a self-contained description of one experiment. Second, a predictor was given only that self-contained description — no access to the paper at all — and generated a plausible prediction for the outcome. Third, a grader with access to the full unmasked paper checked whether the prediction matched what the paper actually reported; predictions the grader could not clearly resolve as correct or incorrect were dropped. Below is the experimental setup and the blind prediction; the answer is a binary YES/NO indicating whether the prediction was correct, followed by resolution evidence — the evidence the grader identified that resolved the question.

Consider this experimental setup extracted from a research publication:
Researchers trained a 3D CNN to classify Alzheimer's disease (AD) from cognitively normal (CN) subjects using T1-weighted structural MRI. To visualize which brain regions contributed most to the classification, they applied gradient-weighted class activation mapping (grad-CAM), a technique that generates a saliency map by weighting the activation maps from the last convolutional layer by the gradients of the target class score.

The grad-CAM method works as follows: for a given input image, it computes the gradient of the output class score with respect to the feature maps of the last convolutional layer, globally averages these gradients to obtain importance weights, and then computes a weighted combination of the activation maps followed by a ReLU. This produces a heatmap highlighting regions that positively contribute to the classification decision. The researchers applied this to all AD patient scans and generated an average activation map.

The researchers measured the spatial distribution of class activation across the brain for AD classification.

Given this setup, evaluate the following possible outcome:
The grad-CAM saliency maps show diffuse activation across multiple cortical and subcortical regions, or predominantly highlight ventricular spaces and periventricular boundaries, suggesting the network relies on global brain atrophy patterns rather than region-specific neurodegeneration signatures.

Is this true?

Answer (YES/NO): NO